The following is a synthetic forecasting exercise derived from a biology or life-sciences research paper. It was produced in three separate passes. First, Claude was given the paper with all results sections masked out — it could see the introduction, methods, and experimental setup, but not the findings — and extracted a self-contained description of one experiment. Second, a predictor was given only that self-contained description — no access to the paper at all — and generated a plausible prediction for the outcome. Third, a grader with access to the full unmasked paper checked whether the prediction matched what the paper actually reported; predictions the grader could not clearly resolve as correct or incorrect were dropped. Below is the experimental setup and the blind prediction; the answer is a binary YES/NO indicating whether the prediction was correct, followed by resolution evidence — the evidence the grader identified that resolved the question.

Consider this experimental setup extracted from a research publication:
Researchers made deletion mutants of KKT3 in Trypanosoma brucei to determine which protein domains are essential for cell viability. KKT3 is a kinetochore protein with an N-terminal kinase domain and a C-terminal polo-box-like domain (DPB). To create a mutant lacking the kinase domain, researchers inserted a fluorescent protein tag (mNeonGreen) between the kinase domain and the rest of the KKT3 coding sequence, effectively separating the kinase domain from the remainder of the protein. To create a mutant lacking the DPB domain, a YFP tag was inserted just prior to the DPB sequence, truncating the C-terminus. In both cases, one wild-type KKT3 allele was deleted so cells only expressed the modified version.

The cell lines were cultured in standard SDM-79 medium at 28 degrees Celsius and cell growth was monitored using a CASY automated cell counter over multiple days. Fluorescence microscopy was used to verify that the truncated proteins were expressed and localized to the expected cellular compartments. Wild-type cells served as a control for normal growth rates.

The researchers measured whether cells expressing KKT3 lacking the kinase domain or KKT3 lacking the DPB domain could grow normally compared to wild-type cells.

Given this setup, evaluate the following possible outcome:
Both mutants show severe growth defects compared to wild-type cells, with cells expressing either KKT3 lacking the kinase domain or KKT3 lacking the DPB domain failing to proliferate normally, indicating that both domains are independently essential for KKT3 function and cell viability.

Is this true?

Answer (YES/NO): NO